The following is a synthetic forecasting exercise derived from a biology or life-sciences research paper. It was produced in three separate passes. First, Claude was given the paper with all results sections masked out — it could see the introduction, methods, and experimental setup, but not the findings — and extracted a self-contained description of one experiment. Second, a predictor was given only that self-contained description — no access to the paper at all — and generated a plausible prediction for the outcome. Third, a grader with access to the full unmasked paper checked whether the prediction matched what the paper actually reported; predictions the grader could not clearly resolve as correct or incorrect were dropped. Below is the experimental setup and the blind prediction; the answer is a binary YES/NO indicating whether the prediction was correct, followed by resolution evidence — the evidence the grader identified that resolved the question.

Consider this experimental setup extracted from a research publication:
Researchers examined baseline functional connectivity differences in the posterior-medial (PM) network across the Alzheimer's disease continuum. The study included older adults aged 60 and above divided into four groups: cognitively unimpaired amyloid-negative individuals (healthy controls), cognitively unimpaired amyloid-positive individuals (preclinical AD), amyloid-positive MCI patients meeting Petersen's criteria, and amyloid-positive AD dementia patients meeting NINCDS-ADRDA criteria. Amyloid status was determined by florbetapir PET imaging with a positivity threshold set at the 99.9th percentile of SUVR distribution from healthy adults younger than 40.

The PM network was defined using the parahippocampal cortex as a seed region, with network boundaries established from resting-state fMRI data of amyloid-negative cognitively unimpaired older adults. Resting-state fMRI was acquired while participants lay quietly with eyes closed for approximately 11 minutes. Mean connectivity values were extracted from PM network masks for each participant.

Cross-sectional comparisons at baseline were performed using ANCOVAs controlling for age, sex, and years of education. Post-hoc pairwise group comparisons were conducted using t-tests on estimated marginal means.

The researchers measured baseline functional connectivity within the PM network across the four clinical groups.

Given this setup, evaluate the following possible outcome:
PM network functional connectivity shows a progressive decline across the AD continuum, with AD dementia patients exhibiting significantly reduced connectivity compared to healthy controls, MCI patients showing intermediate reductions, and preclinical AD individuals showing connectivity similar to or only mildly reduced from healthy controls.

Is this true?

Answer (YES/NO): NO